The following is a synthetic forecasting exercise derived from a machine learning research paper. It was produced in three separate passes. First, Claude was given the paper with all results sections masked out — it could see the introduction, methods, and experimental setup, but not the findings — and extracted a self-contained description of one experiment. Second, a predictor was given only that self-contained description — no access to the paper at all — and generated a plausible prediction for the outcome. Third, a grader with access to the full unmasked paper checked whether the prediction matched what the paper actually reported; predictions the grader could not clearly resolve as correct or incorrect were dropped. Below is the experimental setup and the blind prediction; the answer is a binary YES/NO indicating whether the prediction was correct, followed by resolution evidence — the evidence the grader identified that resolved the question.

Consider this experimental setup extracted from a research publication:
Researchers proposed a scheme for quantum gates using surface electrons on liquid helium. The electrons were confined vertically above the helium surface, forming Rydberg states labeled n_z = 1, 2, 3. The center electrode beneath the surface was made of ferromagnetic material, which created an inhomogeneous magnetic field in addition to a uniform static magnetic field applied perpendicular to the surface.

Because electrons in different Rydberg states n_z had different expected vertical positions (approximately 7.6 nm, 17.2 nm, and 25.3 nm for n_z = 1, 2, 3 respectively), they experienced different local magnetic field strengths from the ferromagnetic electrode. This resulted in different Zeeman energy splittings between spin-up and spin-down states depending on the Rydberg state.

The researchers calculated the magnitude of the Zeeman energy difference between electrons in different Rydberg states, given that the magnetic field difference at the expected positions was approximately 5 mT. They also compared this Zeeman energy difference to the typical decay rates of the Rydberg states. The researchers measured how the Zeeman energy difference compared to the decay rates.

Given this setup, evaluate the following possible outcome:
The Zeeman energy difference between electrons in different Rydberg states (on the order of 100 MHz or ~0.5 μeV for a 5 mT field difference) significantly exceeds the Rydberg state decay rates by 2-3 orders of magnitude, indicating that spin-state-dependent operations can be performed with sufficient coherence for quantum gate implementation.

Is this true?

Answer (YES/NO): NO